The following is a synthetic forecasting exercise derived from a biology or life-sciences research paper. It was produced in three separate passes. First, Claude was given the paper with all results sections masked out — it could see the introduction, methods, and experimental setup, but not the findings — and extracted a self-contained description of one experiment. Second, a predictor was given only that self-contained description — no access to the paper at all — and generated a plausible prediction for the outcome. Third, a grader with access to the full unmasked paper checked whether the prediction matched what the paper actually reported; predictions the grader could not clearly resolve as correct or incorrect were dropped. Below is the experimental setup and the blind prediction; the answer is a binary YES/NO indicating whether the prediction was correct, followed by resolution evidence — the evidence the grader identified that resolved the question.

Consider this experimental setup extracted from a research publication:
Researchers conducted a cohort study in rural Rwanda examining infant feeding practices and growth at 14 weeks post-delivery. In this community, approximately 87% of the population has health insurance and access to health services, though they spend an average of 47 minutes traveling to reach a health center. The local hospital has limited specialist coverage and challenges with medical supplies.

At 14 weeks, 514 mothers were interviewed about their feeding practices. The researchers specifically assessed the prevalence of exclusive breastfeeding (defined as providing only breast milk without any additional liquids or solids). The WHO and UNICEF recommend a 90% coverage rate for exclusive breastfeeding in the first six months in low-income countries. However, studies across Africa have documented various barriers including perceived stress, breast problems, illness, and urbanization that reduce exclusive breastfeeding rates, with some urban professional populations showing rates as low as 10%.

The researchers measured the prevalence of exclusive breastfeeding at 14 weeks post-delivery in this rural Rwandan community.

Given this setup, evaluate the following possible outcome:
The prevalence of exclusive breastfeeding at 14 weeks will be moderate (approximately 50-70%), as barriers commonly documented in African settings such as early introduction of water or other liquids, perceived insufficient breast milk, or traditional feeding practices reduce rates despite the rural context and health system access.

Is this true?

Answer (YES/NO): NO